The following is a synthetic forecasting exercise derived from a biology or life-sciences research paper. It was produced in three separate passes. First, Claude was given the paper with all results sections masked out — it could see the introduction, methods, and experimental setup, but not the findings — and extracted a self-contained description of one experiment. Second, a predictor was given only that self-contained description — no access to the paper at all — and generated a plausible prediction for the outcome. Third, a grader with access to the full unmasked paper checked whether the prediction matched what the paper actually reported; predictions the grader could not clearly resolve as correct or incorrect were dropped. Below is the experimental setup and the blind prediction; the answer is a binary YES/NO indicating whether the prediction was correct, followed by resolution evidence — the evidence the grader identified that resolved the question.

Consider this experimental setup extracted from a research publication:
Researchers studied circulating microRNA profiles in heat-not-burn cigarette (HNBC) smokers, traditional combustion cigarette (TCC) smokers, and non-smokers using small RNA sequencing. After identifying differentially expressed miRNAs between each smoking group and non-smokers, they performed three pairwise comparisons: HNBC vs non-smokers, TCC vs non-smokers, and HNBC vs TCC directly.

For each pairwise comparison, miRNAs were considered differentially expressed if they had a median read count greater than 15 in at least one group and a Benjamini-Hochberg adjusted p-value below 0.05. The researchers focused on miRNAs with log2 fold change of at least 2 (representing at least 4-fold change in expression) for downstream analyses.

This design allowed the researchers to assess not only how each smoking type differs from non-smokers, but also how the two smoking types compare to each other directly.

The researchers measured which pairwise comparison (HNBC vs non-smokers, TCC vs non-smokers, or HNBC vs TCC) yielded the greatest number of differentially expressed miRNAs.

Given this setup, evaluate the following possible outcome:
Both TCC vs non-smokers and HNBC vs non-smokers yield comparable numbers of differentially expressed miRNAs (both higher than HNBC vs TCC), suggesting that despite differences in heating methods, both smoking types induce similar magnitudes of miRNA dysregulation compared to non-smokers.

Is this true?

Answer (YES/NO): NO